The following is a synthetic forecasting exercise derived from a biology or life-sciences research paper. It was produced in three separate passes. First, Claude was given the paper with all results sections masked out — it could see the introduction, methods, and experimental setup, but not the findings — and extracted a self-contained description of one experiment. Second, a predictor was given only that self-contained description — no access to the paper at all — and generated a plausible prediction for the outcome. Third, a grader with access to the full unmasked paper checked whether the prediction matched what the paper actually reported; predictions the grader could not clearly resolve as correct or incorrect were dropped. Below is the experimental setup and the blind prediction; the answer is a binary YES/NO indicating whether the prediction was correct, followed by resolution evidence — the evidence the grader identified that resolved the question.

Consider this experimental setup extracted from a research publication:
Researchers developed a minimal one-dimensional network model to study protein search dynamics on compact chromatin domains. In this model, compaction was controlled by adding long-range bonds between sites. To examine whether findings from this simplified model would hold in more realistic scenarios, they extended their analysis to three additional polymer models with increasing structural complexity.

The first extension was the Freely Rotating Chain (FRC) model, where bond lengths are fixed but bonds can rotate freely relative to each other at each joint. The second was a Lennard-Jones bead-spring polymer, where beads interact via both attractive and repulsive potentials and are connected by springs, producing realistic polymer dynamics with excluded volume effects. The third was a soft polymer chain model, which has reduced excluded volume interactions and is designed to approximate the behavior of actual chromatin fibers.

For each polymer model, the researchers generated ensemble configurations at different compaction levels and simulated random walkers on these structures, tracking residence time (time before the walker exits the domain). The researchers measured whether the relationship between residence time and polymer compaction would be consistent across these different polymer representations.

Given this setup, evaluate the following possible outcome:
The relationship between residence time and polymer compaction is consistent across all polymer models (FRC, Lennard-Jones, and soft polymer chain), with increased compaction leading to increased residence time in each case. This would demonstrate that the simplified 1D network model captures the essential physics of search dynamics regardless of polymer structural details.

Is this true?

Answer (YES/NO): NO